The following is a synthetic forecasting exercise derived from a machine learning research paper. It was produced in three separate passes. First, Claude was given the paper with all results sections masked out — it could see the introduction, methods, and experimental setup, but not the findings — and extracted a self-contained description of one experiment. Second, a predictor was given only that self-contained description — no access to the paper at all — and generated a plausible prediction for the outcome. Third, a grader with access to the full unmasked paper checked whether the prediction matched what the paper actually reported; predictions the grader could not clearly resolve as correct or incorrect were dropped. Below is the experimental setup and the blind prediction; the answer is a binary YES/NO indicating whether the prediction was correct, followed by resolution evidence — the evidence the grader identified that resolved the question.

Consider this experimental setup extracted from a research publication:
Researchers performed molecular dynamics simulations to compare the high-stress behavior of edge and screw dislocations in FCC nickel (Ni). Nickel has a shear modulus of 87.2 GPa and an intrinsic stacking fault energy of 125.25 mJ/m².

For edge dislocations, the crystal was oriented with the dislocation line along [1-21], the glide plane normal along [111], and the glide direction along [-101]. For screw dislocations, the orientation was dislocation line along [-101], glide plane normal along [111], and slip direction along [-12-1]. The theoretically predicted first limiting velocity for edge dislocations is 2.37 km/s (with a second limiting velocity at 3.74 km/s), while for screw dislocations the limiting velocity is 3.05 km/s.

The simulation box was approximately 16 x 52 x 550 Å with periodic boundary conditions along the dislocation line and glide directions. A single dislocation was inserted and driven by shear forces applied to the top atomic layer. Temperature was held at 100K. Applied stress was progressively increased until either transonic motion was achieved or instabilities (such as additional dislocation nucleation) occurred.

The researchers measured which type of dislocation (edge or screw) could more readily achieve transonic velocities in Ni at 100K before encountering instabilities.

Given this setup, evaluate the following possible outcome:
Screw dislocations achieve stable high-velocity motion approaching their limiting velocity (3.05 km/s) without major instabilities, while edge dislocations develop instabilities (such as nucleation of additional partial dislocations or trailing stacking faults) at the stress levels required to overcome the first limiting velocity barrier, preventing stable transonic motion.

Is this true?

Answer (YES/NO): NO